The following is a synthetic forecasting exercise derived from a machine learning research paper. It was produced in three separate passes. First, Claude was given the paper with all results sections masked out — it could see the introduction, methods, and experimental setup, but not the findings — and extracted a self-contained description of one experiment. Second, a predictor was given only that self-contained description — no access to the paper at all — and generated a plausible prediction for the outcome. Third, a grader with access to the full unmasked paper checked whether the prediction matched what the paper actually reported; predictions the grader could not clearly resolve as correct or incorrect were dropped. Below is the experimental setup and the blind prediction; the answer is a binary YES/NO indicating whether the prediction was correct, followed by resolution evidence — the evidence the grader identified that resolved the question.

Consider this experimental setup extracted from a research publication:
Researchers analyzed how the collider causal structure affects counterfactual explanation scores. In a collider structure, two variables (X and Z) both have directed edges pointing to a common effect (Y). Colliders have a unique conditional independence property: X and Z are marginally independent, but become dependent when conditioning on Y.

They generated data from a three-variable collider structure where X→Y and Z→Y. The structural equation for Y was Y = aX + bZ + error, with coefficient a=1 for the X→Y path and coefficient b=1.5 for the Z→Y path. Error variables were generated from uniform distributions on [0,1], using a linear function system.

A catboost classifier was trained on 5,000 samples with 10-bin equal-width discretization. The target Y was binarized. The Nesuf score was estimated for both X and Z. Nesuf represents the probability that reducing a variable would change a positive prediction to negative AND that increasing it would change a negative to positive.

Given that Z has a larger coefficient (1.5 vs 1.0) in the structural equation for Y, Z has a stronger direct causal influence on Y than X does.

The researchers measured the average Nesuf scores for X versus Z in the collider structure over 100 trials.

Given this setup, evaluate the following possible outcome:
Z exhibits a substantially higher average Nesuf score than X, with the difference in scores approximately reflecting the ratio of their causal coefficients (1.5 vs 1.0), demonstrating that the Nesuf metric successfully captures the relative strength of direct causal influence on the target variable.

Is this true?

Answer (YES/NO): NO